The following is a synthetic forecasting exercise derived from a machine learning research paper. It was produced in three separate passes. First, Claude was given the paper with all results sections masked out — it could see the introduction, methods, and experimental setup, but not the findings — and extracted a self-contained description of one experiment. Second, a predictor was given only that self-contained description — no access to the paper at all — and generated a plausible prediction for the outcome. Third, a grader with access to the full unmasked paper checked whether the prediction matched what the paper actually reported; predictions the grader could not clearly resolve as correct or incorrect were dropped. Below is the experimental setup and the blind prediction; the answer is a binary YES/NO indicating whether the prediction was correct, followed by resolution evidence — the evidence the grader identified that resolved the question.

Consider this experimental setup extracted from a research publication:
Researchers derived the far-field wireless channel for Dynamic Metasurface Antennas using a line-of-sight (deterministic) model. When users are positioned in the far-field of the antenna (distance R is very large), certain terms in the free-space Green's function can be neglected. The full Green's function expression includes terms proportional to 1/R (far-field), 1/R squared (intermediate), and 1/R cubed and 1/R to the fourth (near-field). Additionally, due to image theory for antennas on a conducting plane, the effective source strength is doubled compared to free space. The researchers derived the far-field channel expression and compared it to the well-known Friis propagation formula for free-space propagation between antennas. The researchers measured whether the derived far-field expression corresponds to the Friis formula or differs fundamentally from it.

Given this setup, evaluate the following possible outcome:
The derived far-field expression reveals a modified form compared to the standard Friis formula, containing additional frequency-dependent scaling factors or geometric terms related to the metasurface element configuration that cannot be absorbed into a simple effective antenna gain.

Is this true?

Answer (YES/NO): NO